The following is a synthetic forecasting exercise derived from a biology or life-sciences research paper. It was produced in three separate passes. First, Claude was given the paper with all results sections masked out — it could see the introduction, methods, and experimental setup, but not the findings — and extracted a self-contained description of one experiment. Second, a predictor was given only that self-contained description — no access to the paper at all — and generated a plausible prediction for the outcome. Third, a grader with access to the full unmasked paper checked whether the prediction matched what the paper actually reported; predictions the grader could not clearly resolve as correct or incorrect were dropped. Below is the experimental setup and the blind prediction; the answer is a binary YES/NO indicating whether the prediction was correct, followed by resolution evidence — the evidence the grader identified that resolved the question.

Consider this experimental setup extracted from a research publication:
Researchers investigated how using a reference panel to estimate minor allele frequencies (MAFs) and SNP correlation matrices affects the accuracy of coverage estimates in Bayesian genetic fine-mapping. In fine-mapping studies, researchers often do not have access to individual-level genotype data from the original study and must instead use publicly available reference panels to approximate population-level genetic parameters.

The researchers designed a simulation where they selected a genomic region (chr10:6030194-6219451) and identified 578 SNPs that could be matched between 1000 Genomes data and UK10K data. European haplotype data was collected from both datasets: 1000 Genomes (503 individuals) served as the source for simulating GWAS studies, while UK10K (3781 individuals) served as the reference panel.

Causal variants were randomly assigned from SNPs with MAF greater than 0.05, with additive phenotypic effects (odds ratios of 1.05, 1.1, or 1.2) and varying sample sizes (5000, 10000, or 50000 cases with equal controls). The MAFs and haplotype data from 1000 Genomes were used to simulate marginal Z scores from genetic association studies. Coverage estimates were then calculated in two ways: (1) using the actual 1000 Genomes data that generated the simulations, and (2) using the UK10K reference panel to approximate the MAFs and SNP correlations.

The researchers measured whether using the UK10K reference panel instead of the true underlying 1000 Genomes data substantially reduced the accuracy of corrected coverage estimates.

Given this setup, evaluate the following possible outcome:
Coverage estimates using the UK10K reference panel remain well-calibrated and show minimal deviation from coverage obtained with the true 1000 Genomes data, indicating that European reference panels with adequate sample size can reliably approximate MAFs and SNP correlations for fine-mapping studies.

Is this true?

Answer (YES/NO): YES